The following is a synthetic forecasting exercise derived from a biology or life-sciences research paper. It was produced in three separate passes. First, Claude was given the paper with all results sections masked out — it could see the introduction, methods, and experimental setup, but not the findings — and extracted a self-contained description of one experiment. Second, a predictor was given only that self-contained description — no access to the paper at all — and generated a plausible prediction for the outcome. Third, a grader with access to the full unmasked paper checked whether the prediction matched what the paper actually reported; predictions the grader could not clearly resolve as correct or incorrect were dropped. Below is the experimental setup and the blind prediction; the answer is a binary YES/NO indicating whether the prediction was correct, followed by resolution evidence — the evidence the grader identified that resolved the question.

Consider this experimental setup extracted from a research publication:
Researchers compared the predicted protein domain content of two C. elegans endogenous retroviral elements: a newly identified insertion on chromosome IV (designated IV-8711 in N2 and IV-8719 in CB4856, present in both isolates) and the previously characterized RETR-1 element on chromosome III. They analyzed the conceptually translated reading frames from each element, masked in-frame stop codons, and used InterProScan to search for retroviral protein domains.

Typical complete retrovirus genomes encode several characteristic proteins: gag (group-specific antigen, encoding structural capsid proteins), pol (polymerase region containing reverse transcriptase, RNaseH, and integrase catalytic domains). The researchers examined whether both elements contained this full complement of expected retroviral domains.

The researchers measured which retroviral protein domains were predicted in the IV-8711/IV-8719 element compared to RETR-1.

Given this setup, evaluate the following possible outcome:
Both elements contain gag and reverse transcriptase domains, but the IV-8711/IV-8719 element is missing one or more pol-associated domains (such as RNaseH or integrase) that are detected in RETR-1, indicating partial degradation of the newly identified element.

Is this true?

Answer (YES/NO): NO